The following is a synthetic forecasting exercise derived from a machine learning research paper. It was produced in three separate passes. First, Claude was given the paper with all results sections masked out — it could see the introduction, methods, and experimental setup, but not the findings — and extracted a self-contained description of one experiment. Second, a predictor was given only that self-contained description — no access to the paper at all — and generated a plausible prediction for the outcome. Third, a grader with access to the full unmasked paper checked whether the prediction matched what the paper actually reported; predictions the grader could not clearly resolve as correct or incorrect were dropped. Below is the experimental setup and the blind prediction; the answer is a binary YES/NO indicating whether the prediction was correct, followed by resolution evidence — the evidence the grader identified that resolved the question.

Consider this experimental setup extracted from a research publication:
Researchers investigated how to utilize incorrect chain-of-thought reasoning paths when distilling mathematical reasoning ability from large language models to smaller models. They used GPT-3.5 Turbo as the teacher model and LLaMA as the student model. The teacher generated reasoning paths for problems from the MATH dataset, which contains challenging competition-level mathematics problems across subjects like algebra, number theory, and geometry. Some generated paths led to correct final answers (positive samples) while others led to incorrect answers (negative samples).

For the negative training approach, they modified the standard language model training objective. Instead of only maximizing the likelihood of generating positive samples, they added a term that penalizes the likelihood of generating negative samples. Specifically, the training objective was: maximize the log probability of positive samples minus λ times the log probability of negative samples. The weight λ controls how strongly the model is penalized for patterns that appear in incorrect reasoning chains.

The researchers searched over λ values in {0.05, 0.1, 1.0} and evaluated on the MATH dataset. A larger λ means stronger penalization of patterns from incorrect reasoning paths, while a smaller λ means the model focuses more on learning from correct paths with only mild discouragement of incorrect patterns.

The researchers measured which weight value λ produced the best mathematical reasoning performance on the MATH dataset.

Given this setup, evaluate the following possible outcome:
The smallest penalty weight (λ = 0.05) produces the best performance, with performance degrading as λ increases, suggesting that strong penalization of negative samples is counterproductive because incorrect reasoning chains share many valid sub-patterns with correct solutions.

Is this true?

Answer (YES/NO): YES